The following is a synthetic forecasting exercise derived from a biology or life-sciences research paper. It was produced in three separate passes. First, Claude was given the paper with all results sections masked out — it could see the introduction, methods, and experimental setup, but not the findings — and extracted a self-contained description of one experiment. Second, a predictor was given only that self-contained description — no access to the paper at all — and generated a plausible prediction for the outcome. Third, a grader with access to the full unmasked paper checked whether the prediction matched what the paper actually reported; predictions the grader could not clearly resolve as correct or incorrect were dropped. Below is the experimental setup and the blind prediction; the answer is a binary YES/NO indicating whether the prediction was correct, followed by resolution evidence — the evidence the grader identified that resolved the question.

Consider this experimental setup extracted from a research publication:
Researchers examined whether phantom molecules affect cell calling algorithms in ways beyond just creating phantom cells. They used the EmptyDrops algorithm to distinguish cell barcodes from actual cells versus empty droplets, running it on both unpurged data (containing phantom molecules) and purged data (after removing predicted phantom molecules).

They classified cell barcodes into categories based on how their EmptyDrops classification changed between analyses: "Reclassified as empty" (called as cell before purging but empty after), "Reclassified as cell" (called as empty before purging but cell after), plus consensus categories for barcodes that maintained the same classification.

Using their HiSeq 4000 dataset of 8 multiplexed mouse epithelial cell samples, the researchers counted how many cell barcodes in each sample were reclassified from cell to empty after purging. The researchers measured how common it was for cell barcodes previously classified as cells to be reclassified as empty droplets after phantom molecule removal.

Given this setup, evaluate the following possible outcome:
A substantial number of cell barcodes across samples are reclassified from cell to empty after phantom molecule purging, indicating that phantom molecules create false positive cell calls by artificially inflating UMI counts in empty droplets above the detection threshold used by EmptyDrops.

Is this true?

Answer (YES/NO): YES